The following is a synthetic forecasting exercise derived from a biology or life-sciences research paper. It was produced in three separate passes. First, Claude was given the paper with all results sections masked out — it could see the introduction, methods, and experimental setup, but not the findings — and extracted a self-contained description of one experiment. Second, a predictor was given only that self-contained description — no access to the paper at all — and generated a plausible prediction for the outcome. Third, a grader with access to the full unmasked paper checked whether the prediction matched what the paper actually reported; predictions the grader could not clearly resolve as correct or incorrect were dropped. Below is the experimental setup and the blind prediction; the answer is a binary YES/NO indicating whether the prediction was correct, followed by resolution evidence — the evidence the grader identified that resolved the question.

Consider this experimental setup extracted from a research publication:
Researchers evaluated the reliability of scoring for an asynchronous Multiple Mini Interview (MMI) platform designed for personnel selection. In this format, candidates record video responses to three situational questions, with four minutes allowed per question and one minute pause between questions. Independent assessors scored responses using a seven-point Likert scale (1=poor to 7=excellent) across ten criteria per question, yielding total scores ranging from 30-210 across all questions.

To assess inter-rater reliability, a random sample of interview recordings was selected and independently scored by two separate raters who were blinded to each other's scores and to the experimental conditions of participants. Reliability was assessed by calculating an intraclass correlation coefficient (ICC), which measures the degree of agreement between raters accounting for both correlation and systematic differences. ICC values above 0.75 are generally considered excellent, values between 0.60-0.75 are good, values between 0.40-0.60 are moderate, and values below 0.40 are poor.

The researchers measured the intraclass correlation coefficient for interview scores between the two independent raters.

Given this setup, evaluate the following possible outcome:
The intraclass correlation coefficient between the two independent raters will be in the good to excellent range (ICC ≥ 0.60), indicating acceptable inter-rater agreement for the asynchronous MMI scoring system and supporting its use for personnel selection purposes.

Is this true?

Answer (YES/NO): YES